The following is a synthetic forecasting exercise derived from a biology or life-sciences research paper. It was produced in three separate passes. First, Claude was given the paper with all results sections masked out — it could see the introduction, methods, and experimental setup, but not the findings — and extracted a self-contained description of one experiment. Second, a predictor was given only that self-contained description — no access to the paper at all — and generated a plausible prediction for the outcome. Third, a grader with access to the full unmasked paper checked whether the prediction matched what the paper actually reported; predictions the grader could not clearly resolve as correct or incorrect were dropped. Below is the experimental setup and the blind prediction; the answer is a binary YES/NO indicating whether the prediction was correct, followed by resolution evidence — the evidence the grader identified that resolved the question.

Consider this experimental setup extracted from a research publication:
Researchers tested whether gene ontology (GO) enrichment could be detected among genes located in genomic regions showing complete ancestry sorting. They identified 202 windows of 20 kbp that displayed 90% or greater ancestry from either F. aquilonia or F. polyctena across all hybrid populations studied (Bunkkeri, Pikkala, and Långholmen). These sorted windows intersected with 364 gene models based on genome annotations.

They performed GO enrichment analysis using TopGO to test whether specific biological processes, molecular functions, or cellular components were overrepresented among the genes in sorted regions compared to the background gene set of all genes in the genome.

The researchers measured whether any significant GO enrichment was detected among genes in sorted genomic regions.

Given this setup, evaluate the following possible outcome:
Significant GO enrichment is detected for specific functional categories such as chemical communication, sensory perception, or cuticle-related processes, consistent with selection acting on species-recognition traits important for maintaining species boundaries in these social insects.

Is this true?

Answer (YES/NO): NO